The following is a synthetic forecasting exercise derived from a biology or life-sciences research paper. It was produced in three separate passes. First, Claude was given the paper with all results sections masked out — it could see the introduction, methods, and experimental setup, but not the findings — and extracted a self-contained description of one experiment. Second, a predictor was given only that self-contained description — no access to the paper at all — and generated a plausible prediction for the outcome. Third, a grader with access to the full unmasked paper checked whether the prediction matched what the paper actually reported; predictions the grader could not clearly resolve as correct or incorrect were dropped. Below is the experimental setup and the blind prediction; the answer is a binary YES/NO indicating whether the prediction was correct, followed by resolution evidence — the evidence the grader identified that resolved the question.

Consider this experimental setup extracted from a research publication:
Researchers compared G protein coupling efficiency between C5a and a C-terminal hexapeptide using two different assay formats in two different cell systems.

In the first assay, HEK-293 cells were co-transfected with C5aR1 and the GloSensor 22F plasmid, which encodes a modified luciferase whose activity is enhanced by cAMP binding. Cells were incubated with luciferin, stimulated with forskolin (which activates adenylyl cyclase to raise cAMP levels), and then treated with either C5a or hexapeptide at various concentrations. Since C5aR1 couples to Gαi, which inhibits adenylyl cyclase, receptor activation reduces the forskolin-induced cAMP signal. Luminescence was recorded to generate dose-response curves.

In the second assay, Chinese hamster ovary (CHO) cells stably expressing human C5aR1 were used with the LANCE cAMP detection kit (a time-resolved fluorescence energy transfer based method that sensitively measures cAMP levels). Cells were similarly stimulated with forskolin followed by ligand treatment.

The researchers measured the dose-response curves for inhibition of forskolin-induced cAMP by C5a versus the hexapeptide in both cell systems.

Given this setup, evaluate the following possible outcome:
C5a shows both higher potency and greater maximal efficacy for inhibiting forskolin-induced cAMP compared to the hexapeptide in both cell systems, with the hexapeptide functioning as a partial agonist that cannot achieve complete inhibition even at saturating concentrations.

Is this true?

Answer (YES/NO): NO